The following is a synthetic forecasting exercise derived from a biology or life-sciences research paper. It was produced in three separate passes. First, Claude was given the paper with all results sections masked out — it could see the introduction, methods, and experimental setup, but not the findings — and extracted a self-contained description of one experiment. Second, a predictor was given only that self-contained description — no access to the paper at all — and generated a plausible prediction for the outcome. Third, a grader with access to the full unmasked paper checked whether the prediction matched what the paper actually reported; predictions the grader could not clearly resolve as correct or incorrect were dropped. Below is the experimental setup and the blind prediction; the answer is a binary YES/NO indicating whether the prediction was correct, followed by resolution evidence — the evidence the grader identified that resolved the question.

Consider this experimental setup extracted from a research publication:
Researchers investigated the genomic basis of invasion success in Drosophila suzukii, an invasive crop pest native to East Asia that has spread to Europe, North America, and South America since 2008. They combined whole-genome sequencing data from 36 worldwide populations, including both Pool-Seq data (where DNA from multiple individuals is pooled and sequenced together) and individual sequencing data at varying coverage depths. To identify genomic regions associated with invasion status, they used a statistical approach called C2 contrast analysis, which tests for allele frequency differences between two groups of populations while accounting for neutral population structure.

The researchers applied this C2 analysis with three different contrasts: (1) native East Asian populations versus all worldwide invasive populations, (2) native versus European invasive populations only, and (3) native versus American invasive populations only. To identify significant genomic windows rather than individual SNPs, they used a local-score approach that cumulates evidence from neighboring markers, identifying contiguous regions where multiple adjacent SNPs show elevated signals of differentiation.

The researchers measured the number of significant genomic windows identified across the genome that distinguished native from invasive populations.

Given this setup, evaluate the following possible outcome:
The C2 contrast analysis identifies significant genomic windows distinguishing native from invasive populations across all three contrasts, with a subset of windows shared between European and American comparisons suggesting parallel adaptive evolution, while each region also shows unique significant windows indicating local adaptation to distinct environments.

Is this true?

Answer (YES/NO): NO